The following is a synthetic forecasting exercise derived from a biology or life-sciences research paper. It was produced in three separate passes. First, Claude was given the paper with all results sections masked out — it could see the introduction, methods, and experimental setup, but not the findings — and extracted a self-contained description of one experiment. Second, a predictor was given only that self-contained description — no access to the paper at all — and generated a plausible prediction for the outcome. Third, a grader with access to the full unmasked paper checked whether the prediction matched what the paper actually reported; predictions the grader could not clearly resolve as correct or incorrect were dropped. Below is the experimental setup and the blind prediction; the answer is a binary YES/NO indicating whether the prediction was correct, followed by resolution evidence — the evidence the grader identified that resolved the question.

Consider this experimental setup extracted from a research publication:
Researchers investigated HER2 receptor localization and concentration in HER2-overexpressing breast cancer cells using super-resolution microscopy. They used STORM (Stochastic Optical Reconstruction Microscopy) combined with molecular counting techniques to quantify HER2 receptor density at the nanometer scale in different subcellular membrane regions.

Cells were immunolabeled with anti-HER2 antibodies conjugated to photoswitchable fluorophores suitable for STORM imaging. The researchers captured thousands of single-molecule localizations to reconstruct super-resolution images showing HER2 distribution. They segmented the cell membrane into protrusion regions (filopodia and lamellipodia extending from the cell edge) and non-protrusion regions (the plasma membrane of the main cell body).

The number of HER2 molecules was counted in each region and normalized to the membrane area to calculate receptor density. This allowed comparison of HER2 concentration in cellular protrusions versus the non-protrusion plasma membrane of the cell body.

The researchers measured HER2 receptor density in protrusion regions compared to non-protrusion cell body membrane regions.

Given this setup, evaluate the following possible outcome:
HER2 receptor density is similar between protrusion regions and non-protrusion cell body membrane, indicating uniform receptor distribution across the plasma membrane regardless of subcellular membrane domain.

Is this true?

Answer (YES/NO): NO